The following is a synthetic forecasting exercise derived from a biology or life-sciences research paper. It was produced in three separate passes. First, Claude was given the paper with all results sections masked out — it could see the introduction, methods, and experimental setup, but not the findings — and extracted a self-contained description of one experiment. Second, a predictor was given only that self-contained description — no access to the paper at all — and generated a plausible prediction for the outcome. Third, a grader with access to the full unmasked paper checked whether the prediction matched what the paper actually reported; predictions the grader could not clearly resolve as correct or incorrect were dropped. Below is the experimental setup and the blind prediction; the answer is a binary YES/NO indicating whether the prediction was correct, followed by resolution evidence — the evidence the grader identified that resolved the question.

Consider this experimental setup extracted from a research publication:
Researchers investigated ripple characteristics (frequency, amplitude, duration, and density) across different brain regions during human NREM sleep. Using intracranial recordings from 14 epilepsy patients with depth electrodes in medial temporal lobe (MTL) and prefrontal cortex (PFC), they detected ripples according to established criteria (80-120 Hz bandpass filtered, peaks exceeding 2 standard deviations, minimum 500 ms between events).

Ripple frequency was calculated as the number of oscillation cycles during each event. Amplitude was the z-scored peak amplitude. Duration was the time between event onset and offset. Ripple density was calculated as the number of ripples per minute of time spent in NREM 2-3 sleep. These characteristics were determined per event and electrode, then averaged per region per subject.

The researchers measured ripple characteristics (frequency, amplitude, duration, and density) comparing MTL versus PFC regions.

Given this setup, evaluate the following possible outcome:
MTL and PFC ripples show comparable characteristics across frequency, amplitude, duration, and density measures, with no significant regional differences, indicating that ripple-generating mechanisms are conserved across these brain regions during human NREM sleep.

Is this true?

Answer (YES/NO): NO